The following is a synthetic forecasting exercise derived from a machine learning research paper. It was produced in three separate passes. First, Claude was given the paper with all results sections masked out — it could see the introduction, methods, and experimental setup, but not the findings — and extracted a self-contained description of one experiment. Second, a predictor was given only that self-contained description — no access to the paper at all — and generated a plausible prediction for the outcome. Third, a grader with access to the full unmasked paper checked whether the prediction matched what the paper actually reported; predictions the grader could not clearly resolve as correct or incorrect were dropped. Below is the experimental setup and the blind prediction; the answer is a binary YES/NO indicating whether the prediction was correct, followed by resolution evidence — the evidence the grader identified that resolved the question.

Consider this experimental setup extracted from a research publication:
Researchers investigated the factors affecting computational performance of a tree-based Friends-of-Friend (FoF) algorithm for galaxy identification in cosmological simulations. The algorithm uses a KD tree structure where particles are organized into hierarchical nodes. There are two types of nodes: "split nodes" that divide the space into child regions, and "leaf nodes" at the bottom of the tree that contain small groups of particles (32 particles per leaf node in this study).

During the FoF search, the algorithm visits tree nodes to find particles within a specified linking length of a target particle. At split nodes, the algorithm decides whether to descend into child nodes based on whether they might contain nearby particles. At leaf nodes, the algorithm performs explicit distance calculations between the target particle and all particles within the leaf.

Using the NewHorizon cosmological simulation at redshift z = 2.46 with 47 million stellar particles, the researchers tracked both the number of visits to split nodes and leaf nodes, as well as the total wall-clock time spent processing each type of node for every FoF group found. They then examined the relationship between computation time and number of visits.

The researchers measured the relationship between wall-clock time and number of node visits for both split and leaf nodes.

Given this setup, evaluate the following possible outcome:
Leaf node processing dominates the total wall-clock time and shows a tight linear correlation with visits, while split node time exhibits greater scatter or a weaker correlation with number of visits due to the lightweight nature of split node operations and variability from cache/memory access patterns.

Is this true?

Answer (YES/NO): NO